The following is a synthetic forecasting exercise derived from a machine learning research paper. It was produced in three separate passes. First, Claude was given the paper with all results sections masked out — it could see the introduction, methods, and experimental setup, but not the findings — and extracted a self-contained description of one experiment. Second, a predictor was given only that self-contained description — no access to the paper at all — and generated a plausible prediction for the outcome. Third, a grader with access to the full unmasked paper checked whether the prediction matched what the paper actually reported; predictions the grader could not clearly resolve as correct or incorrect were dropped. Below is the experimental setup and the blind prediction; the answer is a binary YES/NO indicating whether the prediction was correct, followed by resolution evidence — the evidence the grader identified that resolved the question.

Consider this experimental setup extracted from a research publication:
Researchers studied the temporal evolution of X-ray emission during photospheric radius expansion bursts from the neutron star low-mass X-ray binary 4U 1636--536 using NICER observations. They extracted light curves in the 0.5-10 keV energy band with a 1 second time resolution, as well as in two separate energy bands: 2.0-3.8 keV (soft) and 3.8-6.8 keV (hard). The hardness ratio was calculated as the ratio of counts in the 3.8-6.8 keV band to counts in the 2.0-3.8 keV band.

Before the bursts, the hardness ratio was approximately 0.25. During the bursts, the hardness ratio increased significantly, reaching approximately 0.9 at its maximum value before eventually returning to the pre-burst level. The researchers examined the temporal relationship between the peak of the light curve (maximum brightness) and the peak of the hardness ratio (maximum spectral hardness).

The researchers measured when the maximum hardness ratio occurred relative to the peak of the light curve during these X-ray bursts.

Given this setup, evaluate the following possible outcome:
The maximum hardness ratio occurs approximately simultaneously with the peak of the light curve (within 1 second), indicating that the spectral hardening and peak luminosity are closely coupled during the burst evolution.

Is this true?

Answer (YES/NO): NO